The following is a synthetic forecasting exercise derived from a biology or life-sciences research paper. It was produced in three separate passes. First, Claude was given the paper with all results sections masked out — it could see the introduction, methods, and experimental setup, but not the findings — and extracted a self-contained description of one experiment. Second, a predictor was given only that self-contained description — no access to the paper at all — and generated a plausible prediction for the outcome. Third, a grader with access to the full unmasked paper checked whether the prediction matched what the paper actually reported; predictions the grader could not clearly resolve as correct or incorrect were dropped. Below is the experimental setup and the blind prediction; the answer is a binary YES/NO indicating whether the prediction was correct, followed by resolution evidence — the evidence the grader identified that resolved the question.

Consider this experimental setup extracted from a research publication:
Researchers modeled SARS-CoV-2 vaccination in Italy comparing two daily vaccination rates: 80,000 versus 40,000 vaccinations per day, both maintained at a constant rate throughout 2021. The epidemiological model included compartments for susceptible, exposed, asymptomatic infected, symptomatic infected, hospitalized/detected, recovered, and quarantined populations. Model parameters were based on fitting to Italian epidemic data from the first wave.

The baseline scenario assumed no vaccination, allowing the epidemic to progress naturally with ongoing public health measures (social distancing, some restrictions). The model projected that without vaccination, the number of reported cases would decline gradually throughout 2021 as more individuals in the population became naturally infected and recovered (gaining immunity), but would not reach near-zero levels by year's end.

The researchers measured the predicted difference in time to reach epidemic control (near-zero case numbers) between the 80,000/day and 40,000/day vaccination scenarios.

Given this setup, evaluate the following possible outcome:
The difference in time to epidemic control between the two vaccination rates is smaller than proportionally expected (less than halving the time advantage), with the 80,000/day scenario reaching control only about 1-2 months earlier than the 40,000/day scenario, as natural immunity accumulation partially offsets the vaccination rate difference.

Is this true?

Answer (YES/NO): NO